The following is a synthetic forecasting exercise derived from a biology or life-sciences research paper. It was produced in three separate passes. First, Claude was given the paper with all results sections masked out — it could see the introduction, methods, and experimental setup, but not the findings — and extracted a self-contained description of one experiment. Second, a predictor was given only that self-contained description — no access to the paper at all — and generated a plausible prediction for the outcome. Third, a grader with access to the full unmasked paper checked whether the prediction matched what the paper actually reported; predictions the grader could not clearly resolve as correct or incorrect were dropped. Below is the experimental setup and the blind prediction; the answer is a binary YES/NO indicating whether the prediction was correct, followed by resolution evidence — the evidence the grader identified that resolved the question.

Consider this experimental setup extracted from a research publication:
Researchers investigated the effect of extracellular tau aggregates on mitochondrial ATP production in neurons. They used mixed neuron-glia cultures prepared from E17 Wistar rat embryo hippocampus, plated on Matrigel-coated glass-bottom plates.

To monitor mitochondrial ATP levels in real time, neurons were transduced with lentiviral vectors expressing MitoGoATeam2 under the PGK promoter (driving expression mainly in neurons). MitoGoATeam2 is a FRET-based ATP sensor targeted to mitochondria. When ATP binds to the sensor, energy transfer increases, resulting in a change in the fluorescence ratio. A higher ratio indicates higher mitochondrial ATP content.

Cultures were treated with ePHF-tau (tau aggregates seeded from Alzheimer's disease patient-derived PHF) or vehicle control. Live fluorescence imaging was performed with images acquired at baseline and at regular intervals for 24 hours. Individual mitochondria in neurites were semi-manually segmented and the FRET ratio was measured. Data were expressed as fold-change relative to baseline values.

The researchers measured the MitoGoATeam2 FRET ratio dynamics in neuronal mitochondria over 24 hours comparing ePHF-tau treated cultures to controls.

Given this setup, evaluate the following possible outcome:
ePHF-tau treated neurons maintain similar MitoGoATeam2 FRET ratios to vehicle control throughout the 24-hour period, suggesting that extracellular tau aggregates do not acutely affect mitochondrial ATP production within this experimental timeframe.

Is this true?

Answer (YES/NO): NO